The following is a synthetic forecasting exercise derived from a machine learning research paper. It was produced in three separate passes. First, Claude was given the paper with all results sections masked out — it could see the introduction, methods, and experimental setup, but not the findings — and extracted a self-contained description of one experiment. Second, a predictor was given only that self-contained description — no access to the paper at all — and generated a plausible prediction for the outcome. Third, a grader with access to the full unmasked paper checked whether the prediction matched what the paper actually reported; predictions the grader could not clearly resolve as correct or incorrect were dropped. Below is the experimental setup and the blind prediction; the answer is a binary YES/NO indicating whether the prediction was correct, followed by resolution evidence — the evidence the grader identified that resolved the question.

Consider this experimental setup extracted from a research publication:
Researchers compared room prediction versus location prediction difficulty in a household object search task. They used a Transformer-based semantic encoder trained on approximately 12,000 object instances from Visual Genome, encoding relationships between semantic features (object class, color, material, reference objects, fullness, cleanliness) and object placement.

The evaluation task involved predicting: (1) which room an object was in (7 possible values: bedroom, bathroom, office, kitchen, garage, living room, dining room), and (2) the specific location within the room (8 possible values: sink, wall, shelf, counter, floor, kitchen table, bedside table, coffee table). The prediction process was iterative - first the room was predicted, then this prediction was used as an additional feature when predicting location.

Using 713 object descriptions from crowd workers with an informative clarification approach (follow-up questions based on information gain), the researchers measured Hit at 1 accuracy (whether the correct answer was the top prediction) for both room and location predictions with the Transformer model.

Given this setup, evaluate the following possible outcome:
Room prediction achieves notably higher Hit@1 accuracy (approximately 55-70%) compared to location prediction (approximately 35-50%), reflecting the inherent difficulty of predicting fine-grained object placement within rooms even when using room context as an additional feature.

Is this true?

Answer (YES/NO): NO